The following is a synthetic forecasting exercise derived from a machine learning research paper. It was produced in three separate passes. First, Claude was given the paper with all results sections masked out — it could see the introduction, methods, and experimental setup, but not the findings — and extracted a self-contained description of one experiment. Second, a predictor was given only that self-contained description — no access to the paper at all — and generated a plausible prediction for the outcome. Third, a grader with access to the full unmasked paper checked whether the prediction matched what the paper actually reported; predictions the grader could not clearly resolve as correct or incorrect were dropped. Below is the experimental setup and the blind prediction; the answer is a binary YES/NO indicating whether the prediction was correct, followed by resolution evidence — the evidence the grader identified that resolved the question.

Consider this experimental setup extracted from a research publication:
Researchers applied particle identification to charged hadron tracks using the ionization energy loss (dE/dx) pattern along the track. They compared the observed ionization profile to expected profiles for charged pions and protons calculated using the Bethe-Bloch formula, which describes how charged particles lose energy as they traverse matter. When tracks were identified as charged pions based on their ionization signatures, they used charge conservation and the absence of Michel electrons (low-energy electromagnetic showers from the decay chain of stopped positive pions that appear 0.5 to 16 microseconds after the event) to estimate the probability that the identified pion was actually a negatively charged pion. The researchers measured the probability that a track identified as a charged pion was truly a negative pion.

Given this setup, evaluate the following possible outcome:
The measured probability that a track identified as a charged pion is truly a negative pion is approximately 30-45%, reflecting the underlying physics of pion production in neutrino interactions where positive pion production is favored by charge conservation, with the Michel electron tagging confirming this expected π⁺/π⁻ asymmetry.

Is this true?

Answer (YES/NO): NO